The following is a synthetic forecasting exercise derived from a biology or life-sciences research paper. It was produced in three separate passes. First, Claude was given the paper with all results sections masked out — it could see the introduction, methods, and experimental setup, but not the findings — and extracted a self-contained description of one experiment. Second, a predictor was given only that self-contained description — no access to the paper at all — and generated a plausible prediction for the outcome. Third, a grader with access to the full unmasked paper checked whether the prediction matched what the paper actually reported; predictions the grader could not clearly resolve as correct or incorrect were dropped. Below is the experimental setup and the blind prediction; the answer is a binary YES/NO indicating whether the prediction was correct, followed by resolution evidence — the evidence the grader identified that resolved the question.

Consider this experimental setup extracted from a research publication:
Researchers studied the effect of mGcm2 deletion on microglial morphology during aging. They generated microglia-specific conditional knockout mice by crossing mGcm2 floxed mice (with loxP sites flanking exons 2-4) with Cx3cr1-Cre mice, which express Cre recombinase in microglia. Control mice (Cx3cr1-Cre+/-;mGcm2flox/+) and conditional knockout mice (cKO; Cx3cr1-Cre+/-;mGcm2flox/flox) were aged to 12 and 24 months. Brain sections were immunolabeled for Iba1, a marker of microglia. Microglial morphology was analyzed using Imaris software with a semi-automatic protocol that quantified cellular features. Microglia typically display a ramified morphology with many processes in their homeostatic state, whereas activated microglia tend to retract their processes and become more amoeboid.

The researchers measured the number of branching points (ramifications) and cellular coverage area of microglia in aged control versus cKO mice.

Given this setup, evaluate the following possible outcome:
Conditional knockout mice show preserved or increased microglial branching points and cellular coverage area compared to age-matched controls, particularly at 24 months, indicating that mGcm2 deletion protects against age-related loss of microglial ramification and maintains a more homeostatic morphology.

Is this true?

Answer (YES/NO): NO